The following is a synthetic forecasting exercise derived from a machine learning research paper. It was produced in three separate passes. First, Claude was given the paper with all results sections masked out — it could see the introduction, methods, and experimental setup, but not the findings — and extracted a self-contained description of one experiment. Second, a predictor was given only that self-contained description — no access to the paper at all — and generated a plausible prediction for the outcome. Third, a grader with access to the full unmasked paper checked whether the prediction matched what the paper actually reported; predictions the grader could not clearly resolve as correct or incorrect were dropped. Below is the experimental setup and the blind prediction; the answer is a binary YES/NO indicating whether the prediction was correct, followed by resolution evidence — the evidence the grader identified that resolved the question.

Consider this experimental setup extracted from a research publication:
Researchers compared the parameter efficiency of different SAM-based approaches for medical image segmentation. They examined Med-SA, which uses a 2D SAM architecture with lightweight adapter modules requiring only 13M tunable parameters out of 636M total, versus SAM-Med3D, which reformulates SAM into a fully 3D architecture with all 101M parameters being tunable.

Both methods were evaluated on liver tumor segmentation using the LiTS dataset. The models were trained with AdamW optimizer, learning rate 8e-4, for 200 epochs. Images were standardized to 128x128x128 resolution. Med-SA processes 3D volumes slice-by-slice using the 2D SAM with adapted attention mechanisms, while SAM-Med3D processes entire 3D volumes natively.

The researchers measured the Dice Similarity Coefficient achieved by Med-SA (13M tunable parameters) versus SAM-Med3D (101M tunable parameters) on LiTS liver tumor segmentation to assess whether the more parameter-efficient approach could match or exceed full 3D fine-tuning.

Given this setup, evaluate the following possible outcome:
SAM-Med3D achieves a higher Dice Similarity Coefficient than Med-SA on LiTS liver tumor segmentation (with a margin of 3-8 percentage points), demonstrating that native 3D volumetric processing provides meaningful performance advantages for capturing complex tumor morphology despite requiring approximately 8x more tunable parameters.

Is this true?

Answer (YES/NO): YES